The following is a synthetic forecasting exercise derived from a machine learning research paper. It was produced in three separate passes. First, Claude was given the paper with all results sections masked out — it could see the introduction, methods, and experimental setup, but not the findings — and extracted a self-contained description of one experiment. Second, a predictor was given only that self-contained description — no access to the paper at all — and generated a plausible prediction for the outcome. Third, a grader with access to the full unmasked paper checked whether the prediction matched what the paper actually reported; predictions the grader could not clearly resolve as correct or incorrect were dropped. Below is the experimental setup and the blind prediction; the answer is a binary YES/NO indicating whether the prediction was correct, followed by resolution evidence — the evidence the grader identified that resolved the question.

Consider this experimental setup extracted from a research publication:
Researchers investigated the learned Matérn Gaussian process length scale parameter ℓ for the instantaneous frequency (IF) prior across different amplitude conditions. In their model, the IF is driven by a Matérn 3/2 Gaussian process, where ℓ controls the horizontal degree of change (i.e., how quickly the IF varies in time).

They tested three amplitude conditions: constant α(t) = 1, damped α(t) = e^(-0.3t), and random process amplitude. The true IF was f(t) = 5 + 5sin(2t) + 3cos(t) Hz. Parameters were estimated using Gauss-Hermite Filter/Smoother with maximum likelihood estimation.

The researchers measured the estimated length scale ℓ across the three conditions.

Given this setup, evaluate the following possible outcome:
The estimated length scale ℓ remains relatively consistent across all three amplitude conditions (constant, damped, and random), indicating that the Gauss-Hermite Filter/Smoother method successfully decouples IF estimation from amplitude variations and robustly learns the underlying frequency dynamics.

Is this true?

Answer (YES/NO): YES